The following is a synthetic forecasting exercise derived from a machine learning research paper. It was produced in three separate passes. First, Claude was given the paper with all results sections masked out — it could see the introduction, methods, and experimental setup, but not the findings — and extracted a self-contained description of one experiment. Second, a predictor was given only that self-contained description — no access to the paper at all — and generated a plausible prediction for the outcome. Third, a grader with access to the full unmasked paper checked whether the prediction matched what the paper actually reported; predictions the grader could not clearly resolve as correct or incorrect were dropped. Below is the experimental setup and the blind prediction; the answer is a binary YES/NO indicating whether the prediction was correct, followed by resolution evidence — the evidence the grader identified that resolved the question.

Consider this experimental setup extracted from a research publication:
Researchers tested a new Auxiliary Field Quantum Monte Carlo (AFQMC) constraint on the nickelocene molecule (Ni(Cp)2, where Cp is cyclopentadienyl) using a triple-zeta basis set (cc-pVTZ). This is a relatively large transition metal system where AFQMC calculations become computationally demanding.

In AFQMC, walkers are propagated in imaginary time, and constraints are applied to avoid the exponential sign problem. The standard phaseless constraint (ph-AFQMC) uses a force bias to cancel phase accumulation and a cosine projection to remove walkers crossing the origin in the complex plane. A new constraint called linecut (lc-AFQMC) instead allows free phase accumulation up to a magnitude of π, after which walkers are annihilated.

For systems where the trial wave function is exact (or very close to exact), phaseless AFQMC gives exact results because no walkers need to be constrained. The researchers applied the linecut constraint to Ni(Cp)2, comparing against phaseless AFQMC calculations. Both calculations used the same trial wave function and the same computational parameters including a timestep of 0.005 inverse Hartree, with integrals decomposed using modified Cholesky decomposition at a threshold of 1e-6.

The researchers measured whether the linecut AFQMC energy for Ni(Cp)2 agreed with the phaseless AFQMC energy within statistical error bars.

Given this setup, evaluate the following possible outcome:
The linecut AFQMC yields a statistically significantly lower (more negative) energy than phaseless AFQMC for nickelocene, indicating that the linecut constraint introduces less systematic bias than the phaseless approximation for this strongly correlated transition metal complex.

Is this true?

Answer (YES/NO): NO